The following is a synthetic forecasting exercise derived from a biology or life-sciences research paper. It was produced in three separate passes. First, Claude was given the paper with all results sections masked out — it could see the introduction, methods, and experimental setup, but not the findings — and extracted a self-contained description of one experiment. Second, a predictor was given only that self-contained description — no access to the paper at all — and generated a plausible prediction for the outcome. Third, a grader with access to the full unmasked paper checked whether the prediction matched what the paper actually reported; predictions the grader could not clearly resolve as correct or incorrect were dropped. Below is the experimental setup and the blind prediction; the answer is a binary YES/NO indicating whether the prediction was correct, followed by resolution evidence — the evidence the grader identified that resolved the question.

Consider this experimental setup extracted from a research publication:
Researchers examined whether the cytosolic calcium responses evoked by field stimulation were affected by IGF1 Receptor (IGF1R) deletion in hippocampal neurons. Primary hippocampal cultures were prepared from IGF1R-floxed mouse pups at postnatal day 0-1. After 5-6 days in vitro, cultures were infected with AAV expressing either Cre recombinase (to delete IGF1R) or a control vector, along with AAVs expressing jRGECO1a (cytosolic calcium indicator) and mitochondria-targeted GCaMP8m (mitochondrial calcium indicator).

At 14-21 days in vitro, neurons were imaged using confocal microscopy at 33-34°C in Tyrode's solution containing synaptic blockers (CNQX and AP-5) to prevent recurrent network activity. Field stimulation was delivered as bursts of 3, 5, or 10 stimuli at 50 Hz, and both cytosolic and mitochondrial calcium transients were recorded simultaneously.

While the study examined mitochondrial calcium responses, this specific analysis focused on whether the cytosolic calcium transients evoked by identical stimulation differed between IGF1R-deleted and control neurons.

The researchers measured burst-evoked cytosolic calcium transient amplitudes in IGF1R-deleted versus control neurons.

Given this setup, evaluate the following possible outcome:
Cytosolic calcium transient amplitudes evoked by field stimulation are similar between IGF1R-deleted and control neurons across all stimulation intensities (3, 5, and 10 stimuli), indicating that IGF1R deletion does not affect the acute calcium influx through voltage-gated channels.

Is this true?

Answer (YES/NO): YES